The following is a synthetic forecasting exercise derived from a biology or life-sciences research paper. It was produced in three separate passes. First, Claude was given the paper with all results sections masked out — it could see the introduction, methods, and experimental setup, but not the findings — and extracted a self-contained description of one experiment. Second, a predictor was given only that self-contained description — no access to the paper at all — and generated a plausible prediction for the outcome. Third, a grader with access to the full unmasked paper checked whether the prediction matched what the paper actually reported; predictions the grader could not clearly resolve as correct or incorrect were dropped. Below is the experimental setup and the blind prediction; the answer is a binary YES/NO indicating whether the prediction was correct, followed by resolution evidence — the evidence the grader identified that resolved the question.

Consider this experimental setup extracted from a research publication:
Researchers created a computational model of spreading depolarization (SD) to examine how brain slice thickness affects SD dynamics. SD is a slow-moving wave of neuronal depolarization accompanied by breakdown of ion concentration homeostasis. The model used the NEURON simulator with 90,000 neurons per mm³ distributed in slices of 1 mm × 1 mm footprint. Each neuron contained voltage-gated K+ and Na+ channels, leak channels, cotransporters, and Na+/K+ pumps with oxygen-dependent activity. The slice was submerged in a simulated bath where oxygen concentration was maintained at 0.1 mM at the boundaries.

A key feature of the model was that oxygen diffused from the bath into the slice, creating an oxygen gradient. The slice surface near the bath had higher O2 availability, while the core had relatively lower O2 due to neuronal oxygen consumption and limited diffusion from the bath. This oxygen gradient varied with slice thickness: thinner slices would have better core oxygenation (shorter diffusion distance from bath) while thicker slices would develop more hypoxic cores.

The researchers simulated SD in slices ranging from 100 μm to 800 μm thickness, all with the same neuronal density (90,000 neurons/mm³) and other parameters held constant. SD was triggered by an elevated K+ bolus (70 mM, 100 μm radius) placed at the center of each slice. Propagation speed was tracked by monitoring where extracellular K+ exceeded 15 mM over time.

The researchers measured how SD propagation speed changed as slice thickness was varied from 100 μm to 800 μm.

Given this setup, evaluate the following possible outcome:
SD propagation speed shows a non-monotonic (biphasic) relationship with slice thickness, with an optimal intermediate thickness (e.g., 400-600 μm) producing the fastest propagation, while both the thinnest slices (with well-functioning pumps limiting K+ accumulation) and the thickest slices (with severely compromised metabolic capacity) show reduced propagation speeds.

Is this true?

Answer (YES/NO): NO